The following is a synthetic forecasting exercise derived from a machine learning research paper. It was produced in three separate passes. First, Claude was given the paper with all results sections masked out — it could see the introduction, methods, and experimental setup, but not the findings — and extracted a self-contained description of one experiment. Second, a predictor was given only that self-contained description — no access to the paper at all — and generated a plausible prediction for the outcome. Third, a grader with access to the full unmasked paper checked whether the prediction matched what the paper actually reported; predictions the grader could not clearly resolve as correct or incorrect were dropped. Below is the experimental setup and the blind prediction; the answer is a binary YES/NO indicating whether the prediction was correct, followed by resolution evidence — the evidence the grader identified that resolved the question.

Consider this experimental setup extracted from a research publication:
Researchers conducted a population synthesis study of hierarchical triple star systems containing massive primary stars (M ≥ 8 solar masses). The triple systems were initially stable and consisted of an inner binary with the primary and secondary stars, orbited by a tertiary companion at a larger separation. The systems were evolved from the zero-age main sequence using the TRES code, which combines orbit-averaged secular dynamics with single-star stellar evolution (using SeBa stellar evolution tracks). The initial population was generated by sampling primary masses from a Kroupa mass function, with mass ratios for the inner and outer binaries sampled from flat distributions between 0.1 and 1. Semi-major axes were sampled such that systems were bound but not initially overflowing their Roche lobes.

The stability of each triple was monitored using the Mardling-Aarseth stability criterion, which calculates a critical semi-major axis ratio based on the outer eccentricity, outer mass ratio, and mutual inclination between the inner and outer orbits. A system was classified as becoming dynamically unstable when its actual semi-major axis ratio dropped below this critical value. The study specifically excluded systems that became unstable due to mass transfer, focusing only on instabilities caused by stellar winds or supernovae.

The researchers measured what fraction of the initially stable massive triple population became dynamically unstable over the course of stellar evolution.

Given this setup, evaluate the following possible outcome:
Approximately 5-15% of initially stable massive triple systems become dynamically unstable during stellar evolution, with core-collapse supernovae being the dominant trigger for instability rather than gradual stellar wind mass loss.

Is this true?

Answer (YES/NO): NO